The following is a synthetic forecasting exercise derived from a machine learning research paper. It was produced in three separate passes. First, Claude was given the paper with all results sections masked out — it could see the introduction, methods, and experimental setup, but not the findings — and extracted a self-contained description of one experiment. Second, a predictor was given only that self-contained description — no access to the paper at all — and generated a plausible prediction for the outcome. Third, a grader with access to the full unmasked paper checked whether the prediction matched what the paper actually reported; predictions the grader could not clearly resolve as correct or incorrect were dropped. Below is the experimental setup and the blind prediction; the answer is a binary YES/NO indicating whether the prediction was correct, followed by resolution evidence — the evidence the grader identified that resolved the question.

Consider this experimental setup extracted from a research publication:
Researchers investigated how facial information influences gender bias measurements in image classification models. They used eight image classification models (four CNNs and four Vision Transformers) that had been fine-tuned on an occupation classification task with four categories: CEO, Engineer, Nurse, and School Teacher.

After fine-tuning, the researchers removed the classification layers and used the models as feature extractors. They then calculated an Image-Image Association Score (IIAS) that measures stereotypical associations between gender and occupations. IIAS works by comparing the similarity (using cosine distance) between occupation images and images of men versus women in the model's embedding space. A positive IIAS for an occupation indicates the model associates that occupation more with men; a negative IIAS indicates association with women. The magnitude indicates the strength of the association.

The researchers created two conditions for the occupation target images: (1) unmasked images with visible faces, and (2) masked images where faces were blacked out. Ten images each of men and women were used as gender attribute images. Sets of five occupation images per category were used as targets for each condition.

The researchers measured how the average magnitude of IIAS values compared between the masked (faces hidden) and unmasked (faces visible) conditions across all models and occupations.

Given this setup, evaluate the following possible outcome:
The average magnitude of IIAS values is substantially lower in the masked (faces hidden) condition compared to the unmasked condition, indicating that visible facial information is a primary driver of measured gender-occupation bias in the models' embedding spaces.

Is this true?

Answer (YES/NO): NO